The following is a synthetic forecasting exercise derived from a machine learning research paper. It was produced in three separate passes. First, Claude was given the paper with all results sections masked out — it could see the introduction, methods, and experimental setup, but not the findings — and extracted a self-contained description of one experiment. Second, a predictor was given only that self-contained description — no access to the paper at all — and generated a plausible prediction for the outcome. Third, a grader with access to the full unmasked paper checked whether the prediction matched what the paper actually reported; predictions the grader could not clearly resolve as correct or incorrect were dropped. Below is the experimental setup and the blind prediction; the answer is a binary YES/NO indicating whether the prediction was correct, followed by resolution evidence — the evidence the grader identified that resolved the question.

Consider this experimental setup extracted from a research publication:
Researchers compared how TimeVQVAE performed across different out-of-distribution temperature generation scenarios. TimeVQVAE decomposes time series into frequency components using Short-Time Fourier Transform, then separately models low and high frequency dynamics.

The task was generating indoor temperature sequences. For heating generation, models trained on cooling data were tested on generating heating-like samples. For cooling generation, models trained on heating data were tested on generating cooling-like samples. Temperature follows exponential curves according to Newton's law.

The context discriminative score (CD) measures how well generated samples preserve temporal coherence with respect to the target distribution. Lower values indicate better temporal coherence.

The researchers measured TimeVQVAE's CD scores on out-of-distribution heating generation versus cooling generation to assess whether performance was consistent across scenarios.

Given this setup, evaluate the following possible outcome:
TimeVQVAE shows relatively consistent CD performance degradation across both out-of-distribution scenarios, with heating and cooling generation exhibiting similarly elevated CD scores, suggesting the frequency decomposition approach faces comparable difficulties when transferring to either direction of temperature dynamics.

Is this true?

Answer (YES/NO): NO